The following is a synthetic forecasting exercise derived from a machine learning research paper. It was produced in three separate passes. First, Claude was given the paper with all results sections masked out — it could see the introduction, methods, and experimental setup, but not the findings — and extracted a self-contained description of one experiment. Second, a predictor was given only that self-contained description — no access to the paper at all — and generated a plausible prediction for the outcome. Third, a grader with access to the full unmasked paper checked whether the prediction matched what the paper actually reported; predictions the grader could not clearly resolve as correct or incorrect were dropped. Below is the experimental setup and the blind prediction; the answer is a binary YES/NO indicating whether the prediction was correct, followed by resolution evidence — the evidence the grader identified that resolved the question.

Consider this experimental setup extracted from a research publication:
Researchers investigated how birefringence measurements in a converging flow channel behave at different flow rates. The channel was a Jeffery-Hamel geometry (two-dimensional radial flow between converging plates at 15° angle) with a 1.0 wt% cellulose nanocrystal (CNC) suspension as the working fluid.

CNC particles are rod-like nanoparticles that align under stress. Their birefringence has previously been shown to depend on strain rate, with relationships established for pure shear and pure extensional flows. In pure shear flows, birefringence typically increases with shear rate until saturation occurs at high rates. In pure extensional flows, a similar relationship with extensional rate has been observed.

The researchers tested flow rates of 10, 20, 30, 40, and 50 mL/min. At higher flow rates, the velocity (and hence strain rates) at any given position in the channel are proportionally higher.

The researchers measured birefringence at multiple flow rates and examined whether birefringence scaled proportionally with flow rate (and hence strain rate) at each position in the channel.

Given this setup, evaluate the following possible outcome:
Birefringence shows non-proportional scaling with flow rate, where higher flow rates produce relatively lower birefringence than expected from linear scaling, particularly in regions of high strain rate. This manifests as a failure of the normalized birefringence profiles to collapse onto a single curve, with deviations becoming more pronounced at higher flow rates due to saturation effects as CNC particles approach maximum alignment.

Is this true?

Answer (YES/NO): NO